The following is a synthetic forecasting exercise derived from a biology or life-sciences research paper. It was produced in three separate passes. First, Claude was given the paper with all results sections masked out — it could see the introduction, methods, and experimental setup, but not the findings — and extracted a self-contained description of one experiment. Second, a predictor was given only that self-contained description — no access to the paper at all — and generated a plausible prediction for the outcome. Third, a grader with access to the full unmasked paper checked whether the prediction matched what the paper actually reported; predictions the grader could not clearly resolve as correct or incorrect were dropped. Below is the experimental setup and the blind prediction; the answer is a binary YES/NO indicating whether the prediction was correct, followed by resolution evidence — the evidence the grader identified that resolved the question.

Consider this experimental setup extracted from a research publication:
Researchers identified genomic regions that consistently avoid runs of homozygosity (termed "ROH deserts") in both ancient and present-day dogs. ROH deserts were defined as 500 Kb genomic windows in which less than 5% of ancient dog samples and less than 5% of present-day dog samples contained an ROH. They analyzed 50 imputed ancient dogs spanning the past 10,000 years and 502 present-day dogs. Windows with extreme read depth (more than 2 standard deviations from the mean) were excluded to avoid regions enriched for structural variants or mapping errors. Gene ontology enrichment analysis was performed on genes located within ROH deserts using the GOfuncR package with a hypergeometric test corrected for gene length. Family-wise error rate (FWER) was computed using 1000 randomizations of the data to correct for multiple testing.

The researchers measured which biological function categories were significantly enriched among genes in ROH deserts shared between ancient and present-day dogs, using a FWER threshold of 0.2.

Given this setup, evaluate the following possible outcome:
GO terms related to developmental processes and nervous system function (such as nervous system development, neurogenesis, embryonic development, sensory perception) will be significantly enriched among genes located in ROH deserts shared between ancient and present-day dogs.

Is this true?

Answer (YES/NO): NO